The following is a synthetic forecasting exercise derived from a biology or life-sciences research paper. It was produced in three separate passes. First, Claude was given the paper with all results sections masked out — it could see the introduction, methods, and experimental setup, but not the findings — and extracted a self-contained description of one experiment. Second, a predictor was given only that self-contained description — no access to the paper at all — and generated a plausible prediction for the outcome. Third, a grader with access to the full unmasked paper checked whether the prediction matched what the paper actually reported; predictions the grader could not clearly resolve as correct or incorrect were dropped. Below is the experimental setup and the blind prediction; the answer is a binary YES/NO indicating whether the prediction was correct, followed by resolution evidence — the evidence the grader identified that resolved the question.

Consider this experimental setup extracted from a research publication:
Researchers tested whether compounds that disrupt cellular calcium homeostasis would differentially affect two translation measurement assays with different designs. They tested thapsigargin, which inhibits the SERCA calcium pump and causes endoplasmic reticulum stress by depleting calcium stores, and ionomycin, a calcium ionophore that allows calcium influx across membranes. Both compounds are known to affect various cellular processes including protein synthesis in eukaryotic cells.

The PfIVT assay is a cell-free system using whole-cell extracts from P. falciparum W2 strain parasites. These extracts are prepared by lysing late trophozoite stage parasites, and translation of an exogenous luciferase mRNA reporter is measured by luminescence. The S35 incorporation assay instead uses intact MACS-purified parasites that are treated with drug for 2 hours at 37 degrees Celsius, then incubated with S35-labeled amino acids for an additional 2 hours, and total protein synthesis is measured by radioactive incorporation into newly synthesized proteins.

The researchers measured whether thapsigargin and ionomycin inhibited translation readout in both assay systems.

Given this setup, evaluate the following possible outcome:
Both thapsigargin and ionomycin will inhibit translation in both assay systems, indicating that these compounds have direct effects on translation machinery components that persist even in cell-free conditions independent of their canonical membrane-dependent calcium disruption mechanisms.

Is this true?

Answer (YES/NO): NO